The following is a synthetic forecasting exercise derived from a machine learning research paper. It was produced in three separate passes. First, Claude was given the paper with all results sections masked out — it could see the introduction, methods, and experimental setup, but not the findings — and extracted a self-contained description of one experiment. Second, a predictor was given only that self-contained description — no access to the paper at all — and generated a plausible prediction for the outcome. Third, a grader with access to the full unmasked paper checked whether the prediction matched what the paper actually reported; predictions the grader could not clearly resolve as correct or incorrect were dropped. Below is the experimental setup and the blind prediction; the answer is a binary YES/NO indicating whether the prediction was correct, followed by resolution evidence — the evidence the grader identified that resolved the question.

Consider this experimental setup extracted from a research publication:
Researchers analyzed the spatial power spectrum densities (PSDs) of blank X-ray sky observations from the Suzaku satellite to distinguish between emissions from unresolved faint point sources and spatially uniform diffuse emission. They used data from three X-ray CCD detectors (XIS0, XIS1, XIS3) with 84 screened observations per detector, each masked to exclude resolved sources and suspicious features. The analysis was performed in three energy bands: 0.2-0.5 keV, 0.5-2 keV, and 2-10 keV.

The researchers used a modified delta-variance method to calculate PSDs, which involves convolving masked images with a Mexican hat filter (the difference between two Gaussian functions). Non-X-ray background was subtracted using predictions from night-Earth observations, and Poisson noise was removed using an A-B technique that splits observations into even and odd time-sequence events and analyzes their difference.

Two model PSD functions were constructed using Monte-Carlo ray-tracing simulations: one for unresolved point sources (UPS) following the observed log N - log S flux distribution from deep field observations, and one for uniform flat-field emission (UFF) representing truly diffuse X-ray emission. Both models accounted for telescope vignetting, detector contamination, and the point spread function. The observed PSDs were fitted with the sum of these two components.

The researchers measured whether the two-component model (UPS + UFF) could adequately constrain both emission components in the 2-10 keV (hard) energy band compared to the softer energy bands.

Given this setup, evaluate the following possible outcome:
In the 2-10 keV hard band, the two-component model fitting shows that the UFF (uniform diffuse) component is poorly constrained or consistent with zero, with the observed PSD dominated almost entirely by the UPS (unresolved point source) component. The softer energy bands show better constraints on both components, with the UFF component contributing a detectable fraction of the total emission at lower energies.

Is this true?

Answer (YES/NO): YES